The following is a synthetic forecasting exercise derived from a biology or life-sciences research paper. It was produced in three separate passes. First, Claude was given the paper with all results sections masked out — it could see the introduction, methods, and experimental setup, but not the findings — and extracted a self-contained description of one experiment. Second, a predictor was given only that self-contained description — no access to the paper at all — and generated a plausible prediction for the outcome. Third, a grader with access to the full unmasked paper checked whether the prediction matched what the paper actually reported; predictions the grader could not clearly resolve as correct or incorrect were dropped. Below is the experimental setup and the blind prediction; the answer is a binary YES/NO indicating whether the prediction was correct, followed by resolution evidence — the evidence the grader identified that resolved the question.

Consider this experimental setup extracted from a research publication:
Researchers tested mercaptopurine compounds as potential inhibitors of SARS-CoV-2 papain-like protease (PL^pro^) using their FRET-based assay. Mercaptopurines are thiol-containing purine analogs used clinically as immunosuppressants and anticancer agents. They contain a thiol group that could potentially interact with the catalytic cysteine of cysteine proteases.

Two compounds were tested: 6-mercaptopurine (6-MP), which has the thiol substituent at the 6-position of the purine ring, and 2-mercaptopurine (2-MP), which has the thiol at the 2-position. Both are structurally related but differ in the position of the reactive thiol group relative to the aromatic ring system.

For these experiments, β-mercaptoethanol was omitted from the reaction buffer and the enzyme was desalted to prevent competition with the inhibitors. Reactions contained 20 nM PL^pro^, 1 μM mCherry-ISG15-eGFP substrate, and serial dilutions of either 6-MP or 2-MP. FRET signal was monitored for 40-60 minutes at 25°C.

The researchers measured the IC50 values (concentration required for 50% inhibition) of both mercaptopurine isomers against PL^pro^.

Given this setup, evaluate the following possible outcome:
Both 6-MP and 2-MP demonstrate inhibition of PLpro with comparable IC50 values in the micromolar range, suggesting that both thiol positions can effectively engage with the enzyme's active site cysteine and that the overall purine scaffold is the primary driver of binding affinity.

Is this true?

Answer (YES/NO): NO